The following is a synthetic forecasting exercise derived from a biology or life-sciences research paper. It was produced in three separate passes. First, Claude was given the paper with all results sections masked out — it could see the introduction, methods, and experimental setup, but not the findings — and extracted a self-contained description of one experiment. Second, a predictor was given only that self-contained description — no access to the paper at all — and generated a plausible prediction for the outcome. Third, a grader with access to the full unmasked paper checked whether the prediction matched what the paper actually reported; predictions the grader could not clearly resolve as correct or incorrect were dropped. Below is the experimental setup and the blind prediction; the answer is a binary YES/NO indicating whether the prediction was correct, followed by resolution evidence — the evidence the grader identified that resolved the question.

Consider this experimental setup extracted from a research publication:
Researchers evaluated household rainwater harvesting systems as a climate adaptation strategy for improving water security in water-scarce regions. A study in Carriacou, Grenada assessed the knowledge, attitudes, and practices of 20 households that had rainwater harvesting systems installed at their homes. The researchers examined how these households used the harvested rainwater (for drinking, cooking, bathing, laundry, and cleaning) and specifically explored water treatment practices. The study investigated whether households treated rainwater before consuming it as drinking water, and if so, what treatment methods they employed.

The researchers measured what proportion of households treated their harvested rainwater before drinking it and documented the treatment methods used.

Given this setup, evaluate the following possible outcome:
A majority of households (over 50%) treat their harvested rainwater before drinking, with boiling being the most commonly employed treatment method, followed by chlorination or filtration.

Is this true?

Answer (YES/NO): NO